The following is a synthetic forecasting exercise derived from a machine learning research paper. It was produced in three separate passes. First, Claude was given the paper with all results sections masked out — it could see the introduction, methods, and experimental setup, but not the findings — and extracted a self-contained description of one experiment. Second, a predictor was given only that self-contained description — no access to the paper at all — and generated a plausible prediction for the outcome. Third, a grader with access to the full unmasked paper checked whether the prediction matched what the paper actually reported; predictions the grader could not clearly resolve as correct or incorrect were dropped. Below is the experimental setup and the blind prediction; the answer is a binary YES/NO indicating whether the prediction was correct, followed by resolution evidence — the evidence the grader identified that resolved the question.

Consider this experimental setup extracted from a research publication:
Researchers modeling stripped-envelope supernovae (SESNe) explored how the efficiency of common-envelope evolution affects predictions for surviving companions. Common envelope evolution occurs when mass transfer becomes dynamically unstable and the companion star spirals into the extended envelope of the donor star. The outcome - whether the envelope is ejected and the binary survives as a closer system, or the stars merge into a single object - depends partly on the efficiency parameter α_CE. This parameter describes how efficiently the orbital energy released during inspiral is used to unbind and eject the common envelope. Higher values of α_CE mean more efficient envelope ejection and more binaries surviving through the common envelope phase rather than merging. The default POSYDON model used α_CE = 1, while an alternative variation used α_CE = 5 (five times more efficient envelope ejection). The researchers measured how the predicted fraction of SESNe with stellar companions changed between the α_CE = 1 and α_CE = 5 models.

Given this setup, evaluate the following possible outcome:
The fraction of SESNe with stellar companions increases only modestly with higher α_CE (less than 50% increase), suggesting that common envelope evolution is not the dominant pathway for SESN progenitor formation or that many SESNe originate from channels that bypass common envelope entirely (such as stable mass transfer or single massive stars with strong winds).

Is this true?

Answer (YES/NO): YES